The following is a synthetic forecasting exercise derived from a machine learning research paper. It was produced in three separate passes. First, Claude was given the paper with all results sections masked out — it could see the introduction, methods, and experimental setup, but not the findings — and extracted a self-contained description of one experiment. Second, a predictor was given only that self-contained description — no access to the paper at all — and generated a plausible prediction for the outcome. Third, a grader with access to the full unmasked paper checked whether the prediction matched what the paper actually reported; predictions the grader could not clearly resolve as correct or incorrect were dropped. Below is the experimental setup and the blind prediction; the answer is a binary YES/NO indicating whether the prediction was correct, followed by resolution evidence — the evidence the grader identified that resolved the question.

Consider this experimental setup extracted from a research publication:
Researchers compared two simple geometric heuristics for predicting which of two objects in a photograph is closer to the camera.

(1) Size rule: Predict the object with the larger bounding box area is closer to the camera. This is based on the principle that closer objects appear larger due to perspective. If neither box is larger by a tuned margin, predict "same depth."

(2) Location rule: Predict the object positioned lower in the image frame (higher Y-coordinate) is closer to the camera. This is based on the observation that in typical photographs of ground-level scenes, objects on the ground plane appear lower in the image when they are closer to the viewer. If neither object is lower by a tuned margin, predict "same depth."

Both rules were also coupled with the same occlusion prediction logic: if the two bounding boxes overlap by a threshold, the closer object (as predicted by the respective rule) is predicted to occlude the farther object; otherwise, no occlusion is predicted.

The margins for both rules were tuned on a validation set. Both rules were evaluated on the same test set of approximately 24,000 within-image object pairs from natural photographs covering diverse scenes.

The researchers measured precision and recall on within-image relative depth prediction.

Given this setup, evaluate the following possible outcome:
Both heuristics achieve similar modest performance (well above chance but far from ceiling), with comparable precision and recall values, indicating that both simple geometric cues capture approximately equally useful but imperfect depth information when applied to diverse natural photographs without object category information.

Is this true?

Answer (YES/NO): NO